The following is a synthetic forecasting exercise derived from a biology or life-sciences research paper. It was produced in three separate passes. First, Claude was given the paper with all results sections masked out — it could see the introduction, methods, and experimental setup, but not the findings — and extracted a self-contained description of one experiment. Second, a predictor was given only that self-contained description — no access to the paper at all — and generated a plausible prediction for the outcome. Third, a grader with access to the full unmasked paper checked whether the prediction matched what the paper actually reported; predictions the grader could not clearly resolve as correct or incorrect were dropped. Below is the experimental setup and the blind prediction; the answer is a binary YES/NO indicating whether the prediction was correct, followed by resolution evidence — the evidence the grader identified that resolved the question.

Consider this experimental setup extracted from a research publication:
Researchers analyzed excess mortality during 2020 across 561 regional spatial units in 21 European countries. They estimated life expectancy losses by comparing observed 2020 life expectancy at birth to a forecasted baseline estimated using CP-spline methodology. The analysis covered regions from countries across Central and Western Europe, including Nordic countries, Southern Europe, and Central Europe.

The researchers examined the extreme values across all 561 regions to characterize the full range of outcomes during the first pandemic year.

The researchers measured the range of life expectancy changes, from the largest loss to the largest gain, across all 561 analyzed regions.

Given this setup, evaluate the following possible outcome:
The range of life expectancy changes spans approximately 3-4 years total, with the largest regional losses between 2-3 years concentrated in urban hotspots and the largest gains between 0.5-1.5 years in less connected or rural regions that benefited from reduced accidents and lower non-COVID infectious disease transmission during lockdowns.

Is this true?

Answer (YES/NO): NO